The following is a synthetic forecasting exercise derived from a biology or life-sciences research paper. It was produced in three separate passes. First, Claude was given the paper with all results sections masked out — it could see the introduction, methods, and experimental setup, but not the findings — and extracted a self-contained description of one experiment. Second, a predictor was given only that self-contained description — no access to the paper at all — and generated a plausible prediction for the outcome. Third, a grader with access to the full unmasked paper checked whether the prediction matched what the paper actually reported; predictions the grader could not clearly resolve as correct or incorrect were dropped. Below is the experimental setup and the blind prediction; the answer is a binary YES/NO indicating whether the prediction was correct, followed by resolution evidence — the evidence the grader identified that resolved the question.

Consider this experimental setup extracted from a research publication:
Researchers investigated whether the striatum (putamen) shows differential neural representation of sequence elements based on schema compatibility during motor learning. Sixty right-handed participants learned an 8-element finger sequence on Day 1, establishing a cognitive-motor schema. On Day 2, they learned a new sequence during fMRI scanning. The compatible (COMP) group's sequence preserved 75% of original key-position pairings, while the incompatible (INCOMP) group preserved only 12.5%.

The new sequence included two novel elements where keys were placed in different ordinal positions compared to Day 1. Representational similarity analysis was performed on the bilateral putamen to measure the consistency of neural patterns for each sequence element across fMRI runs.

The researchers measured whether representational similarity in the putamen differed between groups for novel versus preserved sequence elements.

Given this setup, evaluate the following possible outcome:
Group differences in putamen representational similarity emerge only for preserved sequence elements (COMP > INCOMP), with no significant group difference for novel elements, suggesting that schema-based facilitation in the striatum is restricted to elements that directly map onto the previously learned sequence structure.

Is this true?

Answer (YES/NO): NO